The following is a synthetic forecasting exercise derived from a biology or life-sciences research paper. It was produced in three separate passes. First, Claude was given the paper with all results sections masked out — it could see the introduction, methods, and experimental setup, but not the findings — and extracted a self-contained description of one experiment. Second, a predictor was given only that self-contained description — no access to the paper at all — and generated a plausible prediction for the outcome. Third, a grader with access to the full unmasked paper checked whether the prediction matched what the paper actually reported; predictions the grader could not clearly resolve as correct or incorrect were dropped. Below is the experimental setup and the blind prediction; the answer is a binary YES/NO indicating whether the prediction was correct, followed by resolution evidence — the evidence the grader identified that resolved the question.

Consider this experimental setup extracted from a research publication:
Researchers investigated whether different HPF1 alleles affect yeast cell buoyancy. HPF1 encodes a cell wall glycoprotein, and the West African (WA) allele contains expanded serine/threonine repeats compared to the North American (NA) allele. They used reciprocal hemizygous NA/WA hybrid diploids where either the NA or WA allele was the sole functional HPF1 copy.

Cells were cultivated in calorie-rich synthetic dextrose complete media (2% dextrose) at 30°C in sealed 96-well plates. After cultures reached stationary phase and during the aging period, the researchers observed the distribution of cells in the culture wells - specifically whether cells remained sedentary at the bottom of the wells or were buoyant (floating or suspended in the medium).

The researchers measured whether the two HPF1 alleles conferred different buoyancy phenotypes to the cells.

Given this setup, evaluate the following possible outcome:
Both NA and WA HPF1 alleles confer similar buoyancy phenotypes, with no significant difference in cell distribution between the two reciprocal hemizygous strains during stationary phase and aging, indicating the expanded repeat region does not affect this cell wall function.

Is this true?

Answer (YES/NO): NO